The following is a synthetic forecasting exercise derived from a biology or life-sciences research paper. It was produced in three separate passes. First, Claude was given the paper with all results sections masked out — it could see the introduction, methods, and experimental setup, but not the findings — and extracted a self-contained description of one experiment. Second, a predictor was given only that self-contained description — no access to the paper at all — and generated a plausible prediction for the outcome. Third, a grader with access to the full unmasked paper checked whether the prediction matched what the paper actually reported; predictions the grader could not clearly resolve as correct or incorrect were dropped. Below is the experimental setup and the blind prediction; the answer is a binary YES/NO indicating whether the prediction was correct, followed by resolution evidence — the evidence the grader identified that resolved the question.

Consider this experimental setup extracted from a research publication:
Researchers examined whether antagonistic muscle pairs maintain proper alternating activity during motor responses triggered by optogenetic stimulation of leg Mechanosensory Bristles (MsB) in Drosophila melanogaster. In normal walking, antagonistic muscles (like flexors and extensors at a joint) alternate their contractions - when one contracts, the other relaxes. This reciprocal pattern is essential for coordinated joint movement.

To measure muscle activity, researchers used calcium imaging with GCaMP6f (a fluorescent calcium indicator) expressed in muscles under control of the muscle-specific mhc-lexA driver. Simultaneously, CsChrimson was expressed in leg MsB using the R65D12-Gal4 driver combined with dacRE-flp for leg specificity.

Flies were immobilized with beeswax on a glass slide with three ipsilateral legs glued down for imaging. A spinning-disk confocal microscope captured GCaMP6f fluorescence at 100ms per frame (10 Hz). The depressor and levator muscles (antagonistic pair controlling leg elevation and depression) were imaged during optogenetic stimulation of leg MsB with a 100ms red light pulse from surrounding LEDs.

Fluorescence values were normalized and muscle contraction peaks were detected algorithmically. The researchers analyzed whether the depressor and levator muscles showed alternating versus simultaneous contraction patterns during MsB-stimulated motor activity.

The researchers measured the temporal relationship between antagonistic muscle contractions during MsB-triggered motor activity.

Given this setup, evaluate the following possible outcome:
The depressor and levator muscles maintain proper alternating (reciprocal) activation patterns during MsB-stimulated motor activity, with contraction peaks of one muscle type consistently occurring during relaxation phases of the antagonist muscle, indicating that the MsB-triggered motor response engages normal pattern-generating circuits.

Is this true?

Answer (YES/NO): YES